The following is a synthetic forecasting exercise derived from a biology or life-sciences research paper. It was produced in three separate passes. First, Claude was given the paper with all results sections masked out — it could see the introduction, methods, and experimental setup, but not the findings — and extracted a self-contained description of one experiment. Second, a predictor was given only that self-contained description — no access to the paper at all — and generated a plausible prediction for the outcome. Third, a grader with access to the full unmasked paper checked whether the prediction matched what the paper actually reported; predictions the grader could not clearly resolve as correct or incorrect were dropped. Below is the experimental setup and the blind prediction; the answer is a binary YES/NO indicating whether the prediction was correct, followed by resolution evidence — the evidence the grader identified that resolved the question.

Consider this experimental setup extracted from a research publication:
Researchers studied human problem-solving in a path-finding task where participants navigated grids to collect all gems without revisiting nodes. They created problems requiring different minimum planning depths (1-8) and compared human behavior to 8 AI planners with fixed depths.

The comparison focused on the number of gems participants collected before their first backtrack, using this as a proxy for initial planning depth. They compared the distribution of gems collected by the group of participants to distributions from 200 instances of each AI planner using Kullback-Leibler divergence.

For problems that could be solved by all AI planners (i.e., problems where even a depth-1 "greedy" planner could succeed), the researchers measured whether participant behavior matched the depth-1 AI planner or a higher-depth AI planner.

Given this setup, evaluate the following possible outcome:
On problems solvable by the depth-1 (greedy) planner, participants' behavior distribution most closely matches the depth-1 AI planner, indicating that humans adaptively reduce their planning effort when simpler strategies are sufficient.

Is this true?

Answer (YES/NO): YES